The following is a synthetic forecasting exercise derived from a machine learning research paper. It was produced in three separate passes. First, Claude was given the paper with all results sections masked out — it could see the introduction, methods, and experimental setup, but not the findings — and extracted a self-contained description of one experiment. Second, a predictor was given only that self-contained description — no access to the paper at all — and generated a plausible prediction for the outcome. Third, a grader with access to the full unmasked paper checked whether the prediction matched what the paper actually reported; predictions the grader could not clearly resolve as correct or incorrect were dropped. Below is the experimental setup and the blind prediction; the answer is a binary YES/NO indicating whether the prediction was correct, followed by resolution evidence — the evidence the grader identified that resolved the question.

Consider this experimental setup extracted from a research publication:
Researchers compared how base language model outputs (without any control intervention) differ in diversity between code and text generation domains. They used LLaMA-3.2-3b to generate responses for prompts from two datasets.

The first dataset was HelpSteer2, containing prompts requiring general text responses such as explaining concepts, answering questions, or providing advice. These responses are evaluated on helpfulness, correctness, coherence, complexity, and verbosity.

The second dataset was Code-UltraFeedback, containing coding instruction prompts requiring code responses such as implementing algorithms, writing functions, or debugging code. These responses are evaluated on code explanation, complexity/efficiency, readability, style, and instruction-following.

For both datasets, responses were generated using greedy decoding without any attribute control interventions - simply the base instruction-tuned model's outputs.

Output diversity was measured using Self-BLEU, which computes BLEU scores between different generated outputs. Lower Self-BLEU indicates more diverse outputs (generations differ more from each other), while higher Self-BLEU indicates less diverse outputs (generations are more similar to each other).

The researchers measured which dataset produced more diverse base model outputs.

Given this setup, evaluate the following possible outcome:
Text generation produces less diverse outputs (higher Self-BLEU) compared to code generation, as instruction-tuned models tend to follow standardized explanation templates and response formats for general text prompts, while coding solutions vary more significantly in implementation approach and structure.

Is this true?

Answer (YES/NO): NO